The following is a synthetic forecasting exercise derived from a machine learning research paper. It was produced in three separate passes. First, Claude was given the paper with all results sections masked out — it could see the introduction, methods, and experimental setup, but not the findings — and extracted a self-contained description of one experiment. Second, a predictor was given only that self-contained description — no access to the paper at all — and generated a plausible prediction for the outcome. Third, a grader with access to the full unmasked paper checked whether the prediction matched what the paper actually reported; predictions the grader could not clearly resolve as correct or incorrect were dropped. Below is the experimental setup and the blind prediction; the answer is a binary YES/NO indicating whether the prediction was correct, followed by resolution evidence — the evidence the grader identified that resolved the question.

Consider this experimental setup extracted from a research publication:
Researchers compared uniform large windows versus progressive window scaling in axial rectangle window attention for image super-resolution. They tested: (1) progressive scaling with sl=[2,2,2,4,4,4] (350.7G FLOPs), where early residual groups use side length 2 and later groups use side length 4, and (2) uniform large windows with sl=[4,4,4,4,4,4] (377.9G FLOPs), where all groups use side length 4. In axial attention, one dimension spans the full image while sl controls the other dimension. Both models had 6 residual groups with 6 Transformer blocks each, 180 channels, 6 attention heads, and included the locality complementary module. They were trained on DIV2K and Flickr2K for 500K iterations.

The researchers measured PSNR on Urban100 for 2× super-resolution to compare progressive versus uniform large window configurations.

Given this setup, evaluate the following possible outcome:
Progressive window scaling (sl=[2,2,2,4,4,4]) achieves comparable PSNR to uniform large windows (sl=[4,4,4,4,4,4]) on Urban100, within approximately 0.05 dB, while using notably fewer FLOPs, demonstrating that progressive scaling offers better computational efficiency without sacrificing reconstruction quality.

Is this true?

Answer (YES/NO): NO